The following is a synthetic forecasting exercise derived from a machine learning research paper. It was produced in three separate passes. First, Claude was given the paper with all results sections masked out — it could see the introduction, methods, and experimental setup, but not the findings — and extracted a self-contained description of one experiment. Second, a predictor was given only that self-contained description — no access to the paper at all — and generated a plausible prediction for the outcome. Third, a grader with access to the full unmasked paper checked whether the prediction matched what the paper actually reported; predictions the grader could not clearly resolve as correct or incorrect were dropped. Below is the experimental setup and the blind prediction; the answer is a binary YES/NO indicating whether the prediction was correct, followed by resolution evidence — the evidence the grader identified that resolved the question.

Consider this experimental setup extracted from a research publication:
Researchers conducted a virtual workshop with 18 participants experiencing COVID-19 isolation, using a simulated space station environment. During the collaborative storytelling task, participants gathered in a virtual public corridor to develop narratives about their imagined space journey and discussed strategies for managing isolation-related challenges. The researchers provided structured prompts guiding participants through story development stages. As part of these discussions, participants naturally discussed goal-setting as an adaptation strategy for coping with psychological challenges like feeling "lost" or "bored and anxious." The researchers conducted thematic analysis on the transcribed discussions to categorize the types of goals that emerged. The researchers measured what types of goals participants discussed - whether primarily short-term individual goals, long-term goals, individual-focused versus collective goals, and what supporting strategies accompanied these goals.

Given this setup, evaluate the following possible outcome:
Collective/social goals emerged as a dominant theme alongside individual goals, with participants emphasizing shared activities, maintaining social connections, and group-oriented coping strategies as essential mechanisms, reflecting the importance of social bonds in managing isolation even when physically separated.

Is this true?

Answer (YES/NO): YES